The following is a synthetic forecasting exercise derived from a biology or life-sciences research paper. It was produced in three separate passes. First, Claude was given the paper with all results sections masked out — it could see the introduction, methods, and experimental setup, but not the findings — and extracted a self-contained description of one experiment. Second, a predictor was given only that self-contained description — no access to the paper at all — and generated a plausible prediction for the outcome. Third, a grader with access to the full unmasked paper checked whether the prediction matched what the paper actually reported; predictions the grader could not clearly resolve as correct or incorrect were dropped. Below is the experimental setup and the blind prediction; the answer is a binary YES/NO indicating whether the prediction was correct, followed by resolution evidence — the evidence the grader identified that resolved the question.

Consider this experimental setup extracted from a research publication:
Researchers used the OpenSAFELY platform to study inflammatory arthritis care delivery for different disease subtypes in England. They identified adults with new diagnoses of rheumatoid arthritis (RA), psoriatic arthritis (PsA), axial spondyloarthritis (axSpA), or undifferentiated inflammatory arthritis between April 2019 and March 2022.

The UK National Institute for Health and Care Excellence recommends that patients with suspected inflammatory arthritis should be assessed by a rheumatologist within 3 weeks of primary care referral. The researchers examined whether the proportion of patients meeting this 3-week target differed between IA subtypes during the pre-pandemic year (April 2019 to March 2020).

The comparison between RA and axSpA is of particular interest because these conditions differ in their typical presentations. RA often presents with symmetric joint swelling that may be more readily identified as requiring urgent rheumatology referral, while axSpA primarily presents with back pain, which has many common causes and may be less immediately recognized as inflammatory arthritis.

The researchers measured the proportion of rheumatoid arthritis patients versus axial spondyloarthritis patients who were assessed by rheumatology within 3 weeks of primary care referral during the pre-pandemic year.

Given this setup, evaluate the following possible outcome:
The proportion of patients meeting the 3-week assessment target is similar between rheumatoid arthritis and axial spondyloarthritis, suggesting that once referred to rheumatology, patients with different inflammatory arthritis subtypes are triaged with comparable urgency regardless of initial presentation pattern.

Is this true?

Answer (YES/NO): NO